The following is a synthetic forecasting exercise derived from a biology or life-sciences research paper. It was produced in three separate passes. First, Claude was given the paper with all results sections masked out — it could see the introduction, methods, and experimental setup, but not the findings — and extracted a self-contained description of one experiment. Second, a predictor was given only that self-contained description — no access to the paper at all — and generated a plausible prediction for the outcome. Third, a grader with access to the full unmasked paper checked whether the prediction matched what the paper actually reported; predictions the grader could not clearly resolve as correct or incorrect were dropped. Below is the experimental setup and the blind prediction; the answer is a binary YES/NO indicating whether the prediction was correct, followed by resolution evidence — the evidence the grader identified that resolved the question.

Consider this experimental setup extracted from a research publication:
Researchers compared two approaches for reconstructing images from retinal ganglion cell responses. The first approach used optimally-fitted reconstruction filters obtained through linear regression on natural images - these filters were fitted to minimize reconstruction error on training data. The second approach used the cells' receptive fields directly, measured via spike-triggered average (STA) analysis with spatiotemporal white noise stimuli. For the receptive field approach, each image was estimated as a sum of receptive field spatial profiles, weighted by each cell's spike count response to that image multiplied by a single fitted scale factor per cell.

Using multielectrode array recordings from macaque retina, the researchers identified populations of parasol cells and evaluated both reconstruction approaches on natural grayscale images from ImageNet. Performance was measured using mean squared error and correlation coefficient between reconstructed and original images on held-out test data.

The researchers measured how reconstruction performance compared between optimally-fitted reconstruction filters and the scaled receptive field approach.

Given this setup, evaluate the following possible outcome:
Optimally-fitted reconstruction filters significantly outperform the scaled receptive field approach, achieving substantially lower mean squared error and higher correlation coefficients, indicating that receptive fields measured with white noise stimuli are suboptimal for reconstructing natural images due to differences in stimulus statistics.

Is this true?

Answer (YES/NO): YES